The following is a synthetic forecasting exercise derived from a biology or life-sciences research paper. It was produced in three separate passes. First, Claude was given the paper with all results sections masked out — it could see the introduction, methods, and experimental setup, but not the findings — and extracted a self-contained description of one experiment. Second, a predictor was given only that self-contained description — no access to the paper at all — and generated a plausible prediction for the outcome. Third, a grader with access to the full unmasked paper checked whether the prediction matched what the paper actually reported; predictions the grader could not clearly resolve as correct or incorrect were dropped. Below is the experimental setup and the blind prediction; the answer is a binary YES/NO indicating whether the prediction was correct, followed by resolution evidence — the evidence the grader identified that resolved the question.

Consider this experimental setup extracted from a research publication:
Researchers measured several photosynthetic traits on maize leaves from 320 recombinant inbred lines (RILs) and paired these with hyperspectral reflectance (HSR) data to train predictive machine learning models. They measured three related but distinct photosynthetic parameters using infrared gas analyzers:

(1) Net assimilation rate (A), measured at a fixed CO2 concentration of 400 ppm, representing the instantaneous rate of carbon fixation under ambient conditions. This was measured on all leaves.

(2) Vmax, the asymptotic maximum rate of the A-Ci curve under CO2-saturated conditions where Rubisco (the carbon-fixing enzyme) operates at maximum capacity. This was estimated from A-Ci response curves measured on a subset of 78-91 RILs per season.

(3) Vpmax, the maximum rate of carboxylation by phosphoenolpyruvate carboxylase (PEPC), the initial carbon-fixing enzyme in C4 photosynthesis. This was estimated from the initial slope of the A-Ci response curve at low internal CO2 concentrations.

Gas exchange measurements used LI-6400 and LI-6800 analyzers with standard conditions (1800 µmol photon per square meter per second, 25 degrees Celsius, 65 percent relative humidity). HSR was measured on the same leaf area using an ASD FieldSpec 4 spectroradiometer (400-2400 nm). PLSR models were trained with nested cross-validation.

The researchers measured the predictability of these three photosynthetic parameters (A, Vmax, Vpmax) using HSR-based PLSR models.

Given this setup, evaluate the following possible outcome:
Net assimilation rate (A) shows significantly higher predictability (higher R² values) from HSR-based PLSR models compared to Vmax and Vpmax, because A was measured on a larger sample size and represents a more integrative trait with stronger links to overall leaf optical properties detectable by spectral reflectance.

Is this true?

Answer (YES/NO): NO